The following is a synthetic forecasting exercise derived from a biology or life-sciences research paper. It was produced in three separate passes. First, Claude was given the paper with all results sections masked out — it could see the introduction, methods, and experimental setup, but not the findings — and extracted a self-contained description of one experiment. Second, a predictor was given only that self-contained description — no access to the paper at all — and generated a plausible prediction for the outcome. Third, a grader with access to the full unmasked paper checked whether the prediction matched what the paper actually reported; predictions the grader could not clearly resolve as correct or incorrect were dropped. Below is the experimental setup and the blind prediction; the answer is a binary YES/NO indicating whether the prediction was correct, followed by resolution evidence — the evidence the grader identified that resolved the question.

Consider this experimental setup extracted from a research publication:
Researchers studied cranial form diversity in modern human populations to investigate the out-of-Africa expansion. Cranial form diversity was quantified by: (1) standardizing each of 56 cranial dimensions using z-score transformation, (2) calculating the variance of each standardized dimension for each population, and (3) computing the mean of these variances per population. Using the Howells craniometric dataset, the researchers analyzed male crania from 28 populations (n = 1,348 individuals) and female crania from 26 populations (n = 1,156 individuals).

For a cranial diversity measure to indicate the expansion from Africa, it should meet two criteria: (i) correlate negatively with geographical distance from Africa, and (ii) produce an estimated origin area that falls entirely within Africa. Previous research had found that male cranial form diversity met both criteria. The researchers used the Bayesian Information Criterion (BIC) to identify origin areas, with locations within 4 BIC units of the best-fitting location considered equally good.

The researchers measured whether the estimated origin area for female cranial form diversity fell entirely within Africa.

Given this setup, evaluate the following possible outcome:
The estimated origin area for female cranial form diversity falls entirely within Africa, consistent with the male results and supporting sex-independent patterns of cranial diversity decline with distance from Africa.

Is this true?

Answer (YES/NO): YES